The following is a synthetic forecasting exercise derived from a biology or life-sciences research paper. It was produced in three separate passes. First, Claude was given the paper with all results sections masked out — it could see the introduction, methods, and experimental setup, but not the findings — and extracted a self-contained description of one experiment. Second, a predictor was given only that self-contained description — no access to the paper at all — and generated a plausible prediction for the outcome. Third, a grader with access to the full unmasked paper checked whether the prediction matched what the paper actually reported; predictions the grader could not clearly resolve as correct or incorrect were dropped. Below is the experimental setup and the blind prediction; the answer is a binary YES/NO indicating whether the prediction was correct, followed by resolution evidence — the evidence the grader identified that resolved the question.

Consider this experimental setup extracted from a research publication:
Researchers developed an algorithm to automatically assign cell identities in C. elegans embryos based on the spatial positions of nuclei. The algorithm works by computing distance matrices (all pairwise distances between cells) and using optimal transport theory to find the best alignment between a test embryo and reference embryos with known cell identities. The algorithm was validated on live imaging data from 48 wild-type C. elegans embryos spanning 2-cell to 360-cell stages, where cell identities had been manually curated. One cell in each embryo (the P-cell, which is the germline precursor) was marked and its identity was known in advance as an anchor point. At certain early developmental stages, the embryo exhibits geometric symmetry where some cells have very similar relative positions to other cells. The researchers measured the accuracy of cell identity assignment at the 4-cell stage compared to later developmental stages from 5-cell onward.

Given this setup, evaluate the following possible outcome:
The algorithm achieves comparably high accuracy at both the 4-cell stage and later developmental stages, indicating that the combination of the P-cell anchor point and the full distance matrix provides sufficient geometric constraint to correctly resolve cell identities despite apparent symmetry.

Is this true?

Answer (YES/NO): NO